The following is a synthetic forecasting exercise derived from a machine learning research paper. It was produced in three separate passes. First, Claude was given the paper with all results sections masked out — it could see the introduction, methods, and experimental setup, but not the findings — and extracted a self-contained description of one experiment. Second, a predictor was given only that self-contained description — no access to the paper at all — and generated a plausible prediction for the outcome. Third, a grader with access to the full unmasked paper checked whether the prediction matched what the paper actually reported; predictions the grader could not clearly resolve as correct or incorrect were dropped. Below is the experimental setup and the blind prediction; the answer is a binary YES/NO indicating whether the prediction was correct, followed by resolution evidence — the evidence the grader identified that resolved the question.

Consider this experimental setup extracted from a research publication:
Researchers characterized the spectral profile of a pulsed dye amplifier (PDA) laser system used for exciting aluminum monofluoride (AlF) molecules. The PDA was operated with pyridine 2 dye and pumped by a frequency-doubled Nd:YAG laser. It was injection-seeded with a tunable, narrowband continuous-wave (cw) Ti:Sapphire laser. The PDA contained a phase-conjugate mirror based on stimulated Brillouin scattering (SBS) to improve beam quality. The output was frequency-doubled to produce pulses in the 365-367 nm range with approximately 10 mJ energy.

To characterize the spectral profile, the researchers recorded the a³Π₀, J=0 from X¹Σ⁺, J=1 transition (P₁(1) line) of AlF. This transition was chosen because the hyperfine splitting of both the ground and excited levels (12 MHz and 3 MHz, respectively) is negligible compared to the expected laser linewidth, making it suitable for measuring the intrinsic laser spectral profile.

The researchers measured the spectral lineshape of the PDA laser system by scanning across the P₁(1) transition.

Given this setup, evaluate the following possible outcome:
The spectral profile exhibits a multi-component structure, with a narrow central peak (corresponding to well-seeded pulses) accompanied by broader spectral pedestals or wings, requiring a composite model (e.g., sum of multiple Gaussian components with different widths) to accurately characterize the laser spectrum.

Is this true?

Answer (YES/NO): NO